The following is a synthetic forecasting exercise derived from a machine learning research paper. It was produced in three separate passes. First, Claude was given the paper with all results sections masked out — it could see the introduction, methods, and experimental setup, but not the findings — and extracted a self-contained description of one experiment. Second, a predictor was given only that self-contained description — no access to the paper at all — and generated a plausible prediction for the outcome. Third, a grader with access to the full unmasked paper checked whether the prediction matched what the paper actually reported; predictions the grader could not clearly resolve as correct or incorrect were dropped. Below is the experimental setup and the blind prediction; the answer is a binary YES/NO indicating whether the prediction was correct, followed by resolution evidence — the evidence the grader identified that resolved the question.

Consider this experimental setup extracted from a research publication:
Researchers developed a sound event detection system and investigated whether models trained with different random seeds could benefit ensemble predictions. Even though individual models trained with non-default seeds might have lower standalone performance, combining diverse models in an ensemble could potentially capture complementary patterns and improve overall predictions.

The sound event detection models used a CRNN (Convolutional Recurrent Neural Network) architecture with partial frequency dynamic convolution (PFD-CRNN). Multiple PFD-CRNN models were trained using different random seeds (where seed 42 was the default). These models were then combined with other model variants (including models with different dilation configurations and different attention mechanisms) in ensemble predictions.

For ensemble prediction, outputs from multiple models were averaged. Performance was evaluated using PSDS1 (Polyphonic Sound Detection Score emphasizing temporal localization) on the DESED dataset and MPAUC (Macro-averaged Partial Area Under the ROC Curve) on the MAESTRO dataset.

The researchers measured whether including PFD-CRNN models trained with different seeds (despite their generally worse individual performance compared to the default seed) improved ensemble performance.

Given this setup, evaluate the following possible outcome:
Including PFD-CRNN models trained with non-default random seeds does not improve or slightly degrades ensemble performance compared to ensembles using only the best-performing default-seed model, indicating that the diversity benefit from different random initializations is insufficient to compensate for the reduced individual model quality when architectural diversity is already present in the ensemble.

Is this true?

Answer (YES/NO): NO